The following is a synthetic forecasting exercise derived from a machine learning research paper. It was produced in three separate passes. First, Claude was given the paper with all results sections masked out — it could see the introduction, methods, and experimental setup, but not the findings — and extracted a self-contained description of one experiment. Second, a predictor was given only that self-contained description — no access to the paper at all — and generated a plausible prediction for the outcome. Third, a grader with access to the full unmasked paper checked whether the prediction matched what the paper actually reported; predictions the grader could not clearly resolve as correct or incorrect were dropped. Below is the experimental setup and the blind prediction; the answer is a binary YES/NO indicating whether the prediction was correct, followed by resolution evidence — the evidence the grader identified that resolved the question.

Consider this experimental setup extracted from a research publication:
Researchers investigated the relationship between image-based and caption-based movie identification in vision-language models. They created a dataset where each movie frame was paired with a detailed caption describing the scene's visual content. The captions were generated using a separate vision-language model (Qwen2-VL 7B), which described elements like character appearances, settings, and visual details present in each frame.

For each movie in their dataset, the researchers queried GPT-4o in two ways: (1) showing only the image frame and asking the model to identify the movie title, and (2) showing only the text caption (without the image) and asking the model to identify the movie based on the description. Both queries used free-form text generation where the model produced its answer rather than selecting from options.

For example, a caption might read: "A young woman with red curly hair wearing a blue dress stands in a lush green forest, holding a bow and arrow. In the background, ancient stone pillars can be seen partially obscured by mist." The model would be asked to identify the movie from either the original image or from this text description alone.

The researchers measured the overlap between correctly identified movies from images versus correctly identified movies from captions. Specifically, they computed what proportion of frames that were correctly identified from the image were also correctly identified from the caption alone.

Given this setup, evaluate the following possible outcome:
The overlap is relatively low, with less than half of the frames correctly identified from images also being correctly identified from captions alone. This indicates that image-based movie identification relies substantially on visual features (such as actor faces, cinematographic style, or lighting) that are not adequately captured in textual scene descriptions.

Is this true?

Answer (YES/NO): YES